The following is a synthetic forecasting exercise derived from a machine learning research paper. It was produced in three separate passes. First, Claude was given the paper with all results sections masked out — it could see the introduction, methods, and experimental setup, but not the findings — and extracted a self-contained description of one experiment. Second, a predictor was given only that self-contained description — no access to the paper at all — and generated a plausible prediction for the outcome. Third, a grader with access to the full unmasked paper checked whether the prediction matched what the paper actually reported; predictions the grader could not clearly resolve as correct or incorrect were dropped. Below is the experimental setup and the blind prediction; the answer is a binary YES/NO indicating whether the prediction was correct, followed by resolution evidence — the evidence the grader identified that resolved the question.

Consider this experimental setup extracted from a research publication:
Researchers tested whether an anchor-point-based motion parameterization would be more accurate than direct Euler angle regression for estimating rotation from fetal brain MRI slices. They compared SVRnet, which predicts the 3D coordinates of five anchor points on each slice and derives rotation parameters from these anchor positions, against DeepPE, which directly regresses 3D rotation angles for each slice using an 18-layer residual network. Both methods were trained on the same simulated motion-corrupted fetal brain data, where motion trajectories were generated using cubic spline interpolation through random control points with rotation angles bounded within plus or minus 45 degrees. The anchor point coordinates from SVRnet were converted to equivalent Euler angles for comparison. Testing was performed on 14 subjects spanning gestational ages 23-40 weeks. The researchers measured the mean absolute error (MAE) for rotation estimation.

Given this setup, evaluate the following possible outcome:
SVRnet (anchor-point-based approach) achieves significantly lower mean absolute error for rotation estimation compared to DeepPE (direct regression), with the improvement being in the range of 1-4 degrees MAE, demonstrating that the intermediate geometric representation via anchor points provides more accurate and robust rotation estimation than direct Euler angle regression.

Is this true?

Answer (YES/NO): NO